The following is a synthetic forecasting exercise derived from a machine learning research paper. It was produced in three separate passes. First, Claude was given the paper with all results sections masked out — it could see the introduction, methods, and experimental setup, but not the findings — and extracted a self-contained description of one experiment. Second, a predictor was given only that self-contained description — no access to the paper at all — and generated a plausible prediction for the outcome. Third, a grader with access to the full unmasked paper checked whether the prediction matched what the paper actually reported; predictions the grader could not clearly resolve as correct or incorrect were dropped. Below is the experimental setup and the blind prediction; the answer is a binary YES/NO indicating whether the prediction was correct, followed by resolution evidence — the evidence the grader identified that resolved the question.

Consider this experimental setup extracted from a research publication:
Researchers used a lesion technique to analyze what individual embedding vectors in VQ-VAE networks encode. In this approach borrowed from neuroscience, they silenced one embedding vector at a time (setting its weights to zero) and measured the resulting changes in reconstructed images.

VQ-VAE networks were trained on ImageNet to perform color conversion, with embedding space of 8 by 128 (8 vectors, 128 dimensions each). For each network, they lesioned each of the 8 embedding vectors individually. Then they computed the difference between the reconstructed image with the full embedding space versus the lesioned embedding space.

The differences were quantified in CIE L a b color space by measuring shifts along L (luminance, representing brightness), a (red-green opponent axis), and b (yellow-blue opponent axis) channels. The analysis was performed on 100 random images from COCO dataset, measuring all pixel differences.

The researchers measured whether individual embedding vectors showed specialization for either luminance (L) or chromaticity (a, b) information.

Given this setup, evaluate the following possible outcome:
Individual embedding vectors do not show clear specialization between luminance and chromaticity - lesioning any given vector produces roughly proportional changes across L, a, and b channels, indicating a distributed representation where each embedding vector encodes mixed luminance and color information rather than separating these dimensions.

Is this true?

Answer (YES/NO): NO